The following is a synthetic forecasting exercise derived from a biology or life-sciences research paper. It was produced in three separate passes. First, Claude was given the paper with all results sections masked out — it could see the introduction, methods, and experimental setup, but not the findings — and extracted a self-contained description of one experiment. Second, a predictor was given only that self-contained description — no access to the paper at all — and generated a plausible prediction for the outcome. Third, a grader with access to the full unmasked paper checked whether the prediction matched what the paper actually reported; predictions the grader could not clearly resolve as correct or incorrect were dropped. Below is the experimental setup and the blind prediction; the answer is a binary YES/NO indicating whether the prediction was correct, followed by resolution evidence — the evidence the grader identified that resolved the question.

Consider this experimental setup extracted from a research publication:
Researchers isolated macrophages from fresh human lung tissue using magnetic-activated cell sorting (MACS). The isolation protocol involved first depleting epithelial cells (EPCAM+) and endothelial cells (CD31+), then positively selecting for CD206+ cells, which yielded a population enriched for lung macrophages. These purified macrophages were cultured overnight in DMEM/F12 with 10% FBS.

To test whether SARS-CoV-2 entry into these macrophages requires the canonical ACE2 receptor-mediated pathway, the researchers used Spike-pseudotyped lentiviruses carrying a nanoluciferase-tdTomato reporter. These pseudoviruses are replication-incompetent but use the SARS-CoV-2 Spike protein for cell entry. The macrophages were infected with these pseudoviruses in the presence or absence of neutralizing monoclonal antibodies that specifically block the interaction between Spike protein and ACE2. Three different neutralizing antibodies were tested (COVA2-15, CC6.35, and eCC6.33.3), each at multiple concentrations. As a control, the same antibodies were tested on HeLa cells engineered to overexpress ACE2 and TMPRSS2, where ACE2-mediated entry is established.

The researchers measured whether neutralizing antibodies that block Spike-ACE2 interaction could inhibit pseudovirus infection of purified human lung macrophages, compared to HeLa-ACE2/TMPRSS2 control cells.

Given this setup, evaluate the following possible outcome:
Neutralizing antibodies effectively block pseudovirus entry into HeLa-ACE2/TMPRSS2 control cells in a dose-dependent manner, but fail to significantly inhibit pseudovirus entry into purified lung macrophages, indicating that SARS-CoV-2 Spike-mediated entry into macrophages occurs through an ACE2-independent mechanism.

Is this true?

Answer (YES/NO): YES